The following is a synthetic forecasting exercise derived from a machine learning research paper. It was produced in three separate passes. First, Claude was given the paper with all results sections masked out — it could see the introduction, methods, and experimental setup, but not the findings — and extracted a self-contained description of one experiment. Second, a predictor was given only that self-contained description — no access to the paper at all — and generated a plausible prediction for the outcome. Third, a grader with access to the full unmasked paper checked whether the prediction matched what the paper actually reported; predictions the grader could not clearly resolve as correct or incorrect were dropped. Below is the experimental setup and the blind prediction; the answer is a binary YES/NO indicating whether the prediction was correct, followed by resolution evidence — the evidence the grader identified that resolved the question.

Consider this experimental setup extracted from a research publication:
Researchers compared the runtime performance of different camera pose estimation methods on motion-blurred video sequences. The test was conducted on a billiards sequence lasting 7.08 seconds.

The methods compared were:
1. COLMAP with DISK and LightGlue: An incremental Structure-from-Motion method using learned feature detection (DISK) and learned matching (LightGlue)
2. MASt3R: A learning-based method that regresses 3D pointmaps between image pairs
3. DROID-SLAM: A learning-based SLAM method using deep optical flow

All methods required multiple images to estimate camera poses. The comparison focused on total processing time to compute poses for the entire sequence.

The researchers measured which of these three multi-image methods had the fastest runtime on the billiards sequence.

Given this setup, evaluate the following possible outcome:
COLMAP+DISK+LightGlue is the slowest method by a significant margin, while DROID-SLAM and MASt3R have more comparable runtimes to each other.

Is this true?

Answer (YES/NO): YES